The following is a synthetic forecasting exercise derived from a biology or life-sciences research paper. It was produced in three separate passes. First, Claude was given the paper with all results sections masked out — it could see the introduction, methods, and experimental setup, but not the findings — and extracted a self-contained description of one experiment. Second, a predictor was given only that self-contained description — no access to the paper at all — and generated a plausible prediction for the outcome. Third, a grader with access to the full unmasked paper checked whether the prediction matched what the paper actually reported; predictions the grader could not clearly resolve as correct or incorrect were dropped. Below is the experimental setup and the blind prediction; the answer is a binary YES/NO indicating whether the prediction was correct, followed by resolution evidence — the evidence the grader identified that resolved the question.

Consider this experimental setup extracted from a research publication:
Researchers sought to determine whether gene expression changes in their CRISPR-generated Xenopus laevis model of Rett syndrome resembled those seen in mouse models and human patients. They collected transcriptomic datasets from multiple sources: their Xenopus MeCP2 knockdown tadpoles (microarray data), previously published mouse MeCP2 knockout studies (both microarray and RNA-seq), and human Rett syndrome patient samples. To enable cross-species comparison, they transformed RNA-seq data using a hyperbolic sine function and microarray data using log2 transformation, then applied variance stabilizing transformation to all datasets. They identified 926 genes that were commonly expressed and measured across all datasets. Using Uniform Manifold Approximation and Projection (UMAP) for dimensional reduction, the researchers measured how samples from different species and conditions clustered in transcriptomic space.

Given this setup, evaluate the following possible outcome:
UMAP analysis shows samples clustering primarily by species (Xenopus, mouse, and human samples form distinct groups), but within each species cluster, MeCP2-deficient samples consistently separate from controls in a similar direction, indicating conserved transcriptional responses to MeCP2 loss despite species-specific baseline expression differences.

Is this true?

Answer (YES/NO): NO